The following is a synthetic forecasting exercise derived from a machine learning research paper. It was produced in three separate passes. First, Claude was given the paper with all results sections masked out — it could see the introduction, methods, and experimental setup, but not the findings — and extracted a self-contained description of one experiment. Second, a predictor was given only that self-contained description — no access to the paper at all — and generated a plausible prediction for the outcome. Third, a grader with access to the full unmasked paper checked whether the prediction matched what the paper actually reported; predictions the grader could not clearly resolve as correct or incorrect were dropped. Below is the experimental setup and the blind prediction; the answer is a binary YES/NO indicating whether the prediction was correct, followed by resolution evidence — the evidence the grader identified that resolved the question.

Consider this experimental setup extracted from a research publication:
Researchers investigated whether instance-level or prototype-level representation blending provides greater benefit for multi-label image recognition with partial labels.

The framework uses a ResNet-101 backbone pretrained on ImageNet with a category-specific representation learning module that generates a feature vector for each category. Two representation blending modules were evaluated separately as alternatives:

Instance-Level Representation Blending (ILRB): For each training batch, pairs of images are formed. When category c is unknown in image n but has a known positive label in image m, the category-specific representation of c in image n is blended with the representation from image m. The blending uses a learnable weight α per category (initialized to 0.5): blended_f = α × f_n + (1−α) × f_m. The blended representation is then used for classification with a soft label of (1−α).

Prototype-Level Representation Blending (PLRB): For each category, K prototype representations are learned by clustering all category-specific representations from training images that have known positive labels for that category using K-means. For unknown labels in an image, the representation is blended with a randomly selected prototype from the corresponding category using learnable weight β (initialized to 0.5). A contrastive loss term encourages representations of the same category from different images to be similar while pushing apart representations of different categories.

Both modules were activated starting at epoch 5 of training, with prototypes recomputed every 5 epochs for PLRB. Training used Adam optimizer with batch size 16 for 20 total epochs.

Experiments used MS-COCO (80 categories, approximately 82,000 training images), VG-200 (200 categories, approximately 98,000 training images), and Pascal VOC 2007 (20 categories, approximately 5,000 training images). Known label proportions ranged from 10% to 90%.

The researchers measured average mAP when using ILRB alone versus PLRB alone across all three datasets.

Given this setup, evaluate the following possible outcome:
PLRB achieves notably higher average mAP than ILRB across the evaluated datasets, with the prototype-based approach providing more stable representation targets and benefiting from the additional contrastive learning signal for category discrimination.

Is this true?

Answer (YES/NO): NO